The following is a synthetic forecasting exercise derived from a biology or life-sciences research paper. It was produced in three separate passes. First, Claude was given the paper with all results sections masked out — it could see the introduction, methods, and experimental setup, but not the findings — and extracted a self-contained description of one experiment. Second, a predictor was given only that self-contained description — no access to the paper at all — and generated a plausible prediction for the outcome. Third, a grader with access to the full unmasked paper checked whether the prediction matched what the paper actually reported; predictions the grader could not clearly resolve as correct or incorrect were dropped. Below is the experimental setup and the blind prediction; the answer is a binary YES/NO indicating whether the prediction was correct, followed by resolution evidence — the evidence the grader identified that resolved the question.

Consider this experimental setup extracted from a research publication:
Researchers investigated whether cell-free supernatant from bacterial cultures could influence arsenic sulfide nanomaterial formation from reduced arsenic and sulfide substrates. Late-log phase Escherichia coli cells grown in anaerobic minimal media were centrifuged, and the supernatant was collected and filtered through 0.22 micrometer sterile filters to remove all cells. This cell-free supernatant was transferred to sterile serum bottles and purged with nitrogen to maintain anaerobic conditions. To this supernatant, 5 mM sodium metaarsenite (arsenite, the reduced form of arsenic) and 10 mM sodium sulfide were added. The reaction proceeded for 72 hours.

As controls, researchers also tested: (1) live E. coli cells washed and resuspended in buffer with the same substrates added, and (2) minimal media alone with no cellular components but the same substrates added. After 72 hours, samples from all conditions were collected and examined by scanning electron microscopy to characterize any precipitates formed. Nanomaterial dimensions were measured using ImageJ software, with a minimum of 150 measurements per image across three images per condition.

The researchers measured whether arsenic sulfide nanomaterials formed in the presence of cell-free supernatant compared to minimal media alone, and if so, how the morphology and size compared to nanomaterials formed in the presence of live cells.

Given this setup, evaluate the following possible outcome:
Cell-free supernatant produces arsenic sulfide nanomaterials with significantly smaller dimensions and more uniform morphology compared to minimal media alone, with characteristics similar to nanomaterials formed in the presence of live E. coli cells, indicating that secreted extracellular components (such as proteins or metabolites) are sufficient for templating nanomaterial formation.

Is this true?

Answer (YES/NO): NO